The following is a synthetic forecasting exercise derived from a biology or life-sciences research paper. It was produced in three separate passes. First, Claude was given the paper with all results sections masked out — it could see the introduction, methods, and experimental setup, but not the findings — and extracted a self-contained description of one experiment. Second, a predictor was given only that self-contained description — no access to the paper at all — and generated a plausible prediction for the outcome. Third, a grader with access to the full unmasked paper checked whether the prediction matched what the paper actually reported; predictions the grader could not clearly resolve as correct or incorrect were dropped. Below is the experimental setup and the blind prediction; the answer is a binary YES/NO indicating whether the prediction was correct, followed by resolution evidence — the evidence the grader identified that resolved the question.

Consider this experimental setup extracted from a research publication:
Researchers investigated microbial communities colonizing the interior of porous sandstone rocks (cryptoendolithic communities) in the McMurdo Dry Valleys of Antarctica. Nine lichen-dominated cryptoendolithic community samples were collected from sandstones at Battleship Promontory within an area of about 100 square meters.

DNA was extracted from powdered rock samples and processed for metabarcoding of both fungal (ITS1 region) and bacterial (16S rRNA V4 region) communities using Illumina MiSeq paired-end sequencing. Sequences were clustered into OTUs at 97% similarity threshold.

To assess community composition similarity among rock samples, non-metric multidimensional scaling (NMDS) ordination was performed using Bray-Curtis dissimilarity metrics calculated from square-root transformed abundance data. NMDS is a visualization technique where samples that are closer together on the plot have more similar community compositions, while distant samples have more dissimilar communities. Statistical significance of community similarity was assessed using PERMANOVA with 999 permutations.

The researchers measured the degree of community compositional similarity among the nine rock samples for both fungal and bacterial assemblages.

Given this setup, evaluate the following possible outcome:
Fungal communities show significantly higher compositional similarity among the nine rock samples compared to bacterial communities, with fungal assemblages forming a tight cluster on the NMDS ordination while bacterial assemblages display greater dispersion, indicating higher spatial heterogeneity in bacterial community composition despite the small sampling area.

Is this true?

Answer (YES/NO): YES